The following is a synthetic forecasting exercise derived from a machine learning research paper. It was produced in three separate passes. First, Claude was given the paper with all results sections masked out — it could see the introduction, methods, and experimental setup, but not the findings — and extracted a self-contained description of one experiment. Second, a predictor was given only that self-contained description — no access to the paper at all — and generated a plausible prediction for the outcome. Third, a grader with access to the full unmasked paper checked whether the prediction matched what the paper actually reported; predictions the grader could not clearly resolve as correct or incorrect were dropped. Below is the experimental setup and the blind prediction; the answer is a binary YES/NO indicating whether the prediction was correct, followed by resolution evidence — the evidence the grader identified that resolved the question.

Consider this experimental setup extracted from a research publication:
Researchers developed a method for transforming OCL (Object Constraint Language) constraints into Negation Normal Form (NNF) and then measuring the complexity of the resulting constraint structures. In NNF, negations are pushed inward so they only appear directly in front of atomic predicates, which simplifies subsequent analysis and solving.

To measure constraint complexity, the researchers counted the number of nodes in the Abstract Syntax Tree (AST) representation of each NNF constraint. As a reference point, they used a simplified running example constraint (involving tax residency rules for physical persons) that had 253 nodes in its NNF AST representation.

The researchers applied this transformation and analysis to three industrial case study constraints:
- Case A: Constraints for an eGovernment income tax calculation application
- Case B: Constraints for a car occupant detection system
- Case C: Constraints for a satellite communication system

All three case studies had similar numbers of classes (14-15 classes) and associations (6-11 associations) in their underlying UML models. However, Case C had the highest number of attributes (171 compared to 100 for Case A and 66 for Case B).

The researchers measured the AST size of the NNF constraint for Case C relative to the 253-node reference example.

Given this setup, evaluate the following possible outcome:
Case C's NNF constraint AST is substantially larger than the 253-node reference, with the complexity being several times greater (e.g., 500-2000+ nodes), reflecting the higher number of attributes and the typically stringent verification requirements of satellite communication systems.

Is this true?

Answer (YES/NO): YES